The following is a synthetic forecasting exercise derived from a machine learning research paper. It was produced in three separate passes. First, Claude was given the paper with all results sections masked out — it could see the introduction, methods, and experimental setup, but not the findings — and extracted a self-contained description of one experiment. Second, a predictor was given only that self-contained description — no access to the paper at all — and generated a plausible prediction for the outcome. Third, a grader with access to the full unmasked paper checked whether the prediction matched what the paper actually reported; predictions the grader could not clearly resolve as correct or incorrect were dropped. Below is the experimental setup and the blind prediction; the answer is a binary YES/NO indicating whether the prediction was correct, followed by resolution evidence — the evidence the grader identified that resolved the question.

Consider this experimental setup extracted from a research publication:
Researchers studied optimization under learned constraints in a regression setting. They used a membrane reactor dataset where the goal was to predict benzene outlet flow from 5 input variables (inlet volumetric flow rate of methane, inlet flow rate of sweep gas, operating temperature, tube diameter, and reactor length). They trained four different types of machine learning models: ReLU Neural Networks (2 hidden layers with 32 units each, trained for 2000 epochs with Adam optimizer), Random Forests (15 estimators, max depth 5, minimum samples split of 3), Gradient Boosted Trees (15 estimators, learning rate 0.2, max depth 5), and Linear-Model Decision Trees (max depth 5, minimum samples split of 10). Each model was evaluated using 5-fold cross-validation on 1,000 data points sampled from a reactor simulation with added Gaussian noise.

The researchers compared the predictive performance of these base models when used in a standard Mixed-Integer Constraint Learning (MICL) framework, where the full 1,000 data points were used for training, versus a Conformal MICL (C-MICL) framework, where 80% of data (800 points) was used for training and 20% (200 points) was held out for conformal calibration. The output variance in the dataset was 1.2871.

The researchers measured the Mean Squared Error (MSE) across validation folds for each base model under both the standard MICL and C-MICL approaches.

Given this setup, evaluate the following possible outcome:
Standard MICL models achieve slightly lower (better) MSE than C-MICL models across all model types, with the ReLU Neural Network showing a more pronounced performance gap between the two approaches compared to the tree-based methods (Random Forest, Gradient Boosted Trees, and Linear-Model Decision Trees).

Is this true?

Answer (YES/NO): NO